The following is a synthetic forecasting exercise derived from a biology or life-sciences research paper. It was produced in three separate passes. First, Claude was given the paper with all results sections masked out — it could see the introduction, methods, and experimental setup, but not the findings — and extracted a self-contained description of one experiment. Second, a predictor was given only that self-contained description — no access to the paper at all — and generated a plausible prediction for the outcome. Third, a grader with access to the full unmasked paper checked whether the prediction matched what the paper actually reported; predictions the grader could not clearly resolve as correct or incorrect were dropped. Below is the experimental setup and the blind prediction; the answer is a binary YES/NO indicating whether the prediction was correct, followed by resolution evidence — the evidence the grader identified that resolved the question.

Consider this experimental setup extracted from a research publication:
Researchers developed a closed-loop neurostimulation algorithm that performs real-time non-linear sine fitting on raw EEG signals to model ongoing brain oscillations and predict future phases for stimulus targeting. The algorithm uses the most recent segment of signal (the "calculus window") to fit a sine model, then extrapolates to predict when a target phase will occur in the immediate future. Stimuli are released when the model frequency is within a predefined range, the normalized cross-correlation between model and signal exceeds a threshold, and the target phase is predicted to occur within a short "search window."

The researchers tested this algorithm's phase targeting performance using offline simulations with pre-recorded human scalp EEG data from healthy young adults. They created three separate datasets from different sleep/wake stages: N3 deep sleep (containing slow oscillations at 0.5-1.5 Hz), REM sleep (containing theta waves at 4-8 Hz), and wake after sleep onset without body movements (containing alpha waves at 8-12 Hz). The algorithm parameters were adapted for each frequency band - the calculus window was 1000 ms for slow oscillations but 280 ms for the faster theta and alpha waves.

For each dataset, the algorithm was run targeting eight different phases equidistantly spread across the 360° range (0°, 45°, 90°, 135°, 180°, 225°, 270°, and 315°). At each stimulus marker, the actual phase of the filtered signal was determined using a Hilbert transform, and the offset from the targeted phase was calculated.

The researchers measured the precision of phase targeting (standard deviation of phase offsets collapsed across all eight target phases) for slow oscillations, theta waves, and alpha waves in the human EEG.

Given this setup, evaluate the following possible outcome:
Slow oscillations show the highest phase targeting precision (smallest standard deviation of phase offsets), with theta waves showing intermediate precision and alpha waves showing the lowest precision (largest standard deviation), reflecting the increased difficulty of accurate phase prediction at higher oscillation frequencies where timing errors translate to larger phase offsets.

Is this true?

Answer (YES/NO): YES